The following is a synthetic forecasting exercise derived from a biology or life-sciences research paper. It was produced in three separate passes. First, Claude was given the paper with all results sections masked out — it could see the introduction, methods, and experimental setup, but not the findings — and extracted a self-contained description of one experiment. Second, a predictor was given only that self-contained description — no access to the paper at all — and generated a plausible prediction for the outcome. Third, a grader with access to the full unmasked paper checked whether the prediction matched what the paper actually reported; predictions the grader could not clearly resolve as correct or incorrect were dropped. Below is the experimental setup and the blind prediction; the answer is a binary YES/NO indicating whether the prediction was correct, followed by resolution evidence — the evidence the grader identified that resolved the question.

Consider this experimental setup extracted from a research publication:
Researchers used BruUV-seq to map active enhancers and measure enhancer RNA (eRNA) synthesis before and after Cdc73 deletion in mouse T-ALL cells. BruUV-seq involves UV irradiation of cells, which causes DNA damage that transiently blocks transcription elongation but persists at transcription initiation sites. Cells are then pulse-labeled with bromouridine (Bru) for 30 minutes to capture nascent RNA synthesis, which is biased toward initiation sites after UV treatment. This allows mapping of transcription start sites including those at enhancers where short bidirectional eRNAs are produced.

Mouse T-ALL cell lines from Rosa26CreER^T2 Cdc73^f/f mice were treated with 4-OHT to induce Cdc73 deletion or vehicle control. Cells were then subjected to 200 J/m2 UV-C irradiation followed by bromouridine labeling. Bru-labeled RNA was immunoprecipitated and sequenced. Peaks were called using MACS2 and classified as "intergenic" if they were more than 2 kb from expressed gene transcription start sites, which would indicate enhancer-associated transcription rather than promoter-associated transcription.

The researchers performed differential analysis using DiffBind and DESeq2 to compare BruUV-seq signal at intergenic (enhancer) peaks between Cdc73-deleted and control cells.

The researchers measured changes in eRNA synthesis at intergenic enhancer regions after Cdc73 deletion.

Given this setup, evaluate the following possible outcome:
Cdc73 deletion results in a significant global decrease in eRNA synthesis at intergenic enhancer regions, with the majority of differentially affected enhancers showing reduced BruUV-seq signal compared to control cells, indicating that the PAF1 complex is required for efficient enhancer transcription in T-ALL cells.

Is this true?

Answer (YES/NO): YES